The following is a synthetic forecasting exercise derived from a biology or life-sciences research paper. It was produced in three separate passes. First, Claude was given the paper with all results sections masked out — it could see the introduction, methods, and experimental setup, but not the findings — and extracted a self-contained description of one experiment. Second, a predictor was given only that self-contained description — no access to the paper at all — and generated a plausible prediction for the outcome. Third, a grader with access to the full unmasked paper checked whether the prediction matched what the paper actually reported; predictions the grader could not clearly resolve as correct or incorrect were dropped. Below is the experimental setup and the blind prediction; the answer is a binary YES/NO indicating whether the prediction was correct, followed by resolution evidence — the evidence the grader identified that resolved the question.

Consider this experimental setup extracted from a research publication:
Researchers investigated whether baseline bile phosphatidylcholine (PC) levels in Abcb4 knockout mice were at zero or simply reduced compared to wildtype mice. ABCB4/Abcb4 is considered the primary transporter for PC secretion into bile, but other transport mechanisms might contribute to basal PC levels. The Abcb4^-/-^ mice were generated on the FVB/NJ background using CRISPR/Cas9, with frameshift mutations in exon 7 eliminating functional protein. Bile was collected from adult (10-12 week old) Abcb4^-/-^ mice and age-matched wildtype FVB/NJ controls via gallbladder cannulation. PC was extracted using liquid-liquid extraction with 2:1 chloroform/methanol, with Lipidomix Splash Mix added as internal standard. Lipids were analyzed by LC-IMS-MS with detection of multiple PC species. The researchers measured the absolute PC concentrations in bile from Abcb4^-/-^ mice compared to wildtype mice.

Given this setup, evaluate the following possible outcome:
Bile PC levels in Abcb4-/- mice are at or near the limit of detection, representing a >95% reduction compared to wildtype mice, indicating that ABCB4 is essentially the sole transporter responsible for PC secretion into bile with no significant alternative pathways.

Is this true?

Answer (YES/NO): YES